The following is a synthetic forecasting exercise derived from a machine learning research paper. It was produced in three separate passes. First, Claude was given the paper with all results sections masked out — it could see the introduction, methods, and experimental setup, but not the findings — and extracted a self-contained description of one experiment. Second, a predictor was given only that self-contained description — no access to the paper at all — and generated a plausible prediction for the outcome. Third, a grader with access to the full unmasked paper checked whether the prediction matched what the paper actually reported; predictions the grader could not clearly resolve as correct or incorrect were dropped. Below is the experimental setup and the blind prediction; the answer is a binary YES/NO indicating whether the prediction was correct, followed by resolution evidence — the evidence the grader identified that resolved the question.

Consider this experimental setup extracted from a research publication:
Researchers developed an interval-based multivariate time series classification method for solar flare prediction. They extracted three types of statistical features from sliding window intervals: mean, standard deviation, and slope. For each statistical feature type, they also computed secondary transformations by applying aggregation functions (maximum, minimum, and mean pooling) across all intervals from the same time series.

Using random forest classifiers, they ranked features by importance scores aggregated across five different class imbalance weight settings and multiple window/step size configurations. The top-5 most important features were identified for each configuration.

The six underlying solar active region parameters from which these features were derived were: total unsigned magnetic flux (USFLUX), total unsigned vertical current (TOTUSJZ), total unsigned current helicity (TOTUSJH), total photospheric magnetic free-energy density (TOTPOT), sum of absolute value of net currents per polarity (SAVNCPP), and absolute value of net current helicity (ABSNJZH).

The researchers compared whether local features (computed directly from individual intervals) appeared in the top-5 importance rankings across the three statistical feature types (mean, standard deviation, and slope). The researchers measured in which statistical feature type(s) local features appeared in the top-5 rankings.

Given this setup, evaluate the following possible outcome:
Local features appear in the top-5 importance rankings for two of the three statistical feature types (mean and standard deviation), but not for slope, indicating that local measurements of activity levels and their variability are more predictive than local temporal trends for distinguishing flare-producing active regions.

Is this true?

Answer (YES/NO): YES